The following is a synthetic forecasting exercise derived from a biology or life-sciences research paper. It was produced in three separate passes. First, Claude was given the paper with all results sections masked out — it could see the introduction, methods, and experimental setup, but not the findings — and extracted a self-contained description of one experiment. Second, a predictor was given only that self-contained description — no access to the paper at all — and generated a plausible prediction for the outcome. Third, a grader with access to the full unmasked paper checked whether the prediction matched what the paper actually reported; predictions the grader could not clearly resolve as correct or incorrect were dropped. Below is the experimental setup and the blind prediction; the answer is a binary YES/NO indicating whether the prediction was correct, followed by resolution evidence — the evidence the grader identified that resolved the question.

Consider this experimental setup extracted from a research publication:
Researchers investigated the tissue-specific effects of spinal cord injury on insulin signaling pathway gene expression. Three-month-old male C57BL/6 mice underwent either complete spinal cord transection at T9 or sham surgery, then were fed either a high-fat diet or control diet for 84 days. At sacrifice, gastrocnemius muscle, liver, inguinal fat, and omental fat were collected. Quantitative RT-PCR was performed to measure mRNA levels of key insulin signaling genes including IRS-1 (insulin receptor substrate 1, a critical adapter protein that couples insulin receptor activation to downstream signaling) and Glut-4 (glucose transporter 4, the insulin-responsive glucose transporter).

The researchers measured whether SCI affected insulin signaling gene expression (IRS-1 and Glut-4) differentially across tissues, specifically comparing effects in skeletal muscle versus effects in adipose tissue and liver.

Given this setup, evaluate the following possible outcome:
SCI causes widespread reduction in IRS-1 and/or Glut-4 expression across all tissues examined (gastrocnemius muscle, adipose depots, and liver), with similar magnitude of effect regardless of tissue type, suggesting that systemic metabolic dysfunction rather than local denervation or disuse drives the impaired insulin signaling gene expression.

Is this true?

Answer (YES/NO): NO